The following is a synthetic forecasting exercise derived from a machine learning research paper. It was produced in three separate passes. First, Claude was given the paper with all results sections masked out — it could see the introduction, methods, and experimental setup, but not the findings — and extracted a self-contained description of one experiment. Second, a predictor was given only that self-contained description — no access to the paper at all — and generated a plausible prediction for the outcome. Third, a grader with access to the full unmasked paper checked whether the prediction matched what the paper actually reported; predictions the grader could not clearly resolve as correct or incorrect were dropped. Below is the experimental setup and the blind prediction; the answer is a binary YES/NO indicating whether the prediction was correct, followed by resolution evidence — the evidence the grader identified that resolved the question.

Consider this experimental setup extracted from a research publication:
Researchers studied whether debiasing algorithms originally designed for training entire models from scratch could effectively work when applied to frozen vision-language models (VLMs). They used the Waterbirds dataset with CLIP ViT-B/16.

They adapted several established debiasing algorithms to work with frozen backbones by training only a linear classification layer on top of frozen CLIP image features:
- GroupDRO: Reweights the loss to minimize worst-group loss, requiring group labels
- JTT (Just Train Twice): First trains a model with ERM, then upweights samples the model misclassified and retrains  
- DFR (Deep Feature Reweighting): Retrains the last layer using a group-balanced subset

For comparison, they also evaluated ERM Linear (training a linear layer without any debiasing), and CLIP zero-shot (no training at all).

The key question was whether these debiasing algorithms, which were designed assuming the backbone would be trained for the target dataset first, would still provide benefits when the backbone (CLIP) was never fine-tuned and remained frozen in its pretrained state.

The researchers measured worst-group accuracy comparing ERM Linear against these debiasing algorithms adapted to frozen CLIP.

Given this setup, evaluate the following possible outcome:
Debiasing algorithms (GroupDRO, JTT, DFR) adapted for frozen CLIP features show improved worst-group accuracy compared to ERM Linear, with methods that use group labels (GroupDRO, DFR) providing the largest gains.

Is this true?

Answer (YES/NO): NO